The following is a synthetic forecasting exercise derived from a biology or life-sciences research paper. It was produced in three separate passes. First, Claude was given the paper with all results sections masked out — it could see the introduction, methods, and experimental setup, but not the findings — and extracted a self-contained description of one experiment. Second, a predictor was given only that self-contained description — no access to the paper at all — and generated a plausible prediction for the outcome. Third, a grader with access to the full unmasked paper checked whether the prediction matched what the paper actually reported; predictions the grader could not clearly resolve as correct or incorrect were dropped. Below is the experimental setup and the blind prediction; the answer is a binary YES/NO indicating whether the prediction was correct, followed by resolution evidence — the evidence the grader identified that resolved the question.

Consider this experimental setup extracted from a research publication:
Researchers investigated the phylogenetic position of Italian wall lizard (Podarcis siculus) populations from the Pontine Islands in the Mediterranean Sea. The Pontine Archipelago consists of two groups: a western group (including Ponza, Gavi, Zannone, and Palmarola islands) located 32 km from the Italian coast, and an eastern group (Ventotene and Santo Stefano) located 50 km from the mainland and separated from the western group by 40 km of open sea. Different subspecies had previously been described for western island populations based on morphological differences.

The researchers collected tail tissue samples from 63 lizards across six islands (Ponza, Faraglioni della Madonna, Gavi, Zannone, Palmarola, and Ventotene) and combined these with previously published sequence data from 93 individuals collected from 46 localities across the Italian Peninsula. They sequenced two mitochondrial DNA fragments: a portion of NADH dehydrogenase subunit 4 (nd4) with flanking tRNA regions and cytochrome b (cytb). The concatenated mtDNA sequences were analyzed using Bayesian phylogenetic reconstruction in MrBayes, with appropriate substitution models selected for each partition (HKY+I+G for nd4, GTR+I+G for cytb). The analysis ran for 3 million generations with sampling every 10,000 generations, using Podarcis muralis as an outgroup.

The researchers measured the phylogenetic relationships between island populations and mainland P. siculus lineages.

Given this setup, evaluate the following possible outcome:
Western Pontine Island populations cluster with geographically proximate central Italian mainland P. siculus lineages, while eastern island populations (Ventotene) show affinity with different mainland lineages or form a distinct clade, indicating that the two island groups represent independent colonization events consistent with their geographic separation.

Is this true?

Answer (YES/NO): NO